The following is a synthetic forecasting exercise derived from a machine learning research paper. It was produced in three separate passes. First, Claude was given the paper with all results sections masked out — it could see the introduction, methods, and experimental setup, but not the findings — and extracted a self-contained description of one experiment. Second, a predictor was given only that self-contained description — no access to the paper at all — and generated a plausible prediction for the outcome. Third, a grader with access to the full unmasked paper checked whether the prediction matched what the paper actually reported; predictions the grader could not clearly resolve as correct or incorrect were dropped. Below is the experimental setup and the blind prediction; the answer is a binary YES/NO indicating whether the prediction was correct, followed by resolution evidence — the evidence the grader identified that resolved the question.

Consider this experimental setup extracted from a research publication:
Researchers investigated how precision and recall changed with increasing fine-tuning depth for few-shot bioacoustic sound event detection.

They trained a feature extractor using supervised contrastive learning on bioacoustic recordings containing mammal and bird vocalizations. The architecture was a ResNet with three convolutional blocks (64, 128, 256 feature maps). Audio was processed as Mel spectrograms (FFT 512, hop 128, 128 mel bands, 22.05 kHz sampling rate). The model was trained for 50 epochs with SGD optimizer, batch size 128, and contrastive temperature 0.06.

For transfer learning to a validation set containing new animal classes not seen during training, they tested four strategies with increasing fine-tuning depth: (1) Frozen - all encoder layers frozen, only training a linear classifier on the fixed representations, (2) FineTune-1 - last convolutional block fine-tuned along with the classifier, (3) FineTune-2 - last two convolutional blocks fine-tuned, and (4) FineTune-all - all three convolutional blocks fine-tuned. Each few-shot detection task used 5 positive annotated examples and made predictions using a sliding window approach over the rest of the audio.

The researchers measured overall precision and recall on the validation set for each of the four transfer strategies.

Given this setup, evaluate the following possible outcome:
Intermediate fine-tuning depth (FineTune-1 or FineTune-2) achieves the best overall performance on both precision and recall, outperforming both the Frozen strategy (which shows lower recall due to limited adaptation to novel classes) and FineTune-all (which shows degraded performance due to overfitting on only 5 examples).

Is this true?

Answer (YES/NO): YES